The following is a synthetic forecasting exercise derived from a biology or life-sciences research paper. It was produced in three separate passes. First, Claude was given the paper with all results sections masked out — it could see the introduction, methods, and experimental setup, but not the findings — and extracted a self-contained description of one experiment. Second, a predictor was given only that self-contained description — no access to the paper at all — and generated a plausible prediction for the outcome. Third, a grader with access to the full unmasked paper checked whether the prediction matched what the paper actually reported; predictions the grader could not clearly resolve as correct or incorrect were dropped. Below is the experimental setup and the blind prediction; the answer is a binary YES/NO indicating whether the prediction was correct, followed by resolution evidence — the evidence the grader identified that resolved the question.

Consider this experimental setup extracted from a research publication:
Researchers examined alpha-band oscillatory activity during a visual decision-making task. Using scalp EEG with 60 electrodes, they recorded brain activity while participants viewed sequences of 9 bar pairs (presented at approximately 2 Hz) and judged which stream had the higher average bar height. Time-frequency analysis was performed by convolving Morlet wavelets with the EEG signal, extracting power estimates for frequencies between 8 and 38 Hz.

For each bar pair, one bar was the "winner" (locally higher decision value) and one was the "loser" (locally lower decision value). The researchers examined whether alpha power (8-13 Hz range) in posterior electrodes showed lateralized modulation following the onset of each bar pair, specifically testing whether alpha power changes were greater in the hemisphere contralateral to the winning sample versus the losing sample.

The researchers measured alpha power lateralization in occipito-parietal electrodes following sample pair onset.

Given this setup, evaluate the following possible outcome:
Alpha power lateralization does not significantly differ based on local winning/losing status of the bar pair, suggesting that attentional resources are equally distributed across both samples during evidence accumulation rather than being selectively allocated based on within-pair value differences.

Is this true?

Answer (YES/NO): NO